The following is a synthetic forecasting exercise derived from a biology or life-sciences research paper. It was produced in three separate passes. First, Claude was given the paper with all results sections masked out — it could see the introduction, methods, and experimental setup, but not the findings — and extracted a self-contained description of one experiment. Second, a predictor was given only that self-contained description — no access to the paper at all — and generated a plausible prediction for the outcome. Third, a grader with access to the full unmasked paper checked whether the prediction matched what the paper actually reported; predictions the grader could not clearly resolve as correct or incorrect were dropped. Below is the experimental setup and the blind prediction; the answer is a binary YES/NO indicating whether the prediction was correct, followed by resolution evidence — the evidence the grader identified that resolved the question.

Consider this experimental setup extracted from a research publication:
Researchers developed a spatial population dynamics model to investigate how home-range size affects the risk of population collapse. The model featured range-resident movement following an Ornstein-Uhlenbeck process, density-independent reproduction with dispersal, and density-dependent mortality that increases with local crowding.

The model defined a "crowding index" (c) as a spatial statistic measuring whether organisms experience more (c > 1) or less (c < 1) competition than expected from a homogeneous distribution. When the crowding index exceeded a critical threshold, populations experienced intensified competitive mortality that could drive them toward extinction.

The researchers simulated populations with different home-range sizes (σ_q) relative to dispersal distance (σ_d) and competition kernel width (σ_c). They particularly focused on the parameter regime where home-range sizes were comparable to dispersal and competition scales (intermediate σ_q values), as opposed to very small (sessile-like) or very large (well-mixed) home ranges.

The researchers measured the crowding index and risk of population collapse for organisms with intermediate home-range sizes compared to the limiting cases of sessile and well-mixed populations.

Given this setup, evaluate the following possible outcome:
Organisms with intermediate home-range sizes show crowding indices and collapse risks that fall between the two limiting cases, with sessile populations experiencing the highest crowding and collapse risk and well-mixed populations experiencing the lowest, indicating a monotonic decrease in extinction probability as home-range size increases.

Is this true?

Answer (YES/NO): NO